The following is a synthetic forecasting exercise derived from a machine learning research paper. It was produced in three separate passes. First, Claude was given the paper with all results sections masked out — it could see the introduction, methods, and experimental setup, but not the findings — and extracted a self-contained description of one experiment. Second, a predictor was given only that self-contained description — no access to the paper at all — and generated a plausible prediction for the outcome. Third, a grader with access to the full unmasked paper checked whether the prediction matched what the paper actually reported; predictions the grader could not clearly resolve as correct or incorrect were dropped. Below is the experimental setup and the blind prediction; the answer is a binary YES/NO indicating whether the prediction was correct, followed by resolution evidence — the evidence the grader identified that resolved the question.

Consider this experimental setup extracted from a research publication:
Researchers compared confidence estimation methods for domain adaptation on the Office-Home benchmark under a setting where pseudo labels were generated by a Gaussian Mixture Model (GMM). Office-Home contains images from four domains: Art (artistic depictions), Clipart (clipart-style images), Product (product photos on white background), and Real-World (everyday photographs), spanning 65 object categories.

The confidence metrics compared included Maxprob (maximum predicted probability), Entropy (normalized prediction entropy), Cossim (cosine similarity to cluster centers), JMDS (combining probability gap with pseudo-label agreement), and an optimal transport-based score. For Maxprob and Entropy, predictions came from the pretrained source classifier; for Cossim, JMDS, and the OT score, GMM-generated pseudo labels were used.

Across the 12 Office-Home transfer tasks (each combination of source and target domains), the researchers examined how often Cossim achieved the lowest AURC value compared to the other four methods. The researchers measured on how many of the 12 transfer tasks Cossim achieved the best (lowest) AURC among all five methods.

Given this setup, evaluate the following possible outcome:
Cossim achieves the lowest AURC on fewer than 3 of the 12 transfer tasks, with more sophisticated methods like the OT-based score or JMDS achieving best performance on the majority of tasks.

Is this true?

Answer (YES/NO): NO